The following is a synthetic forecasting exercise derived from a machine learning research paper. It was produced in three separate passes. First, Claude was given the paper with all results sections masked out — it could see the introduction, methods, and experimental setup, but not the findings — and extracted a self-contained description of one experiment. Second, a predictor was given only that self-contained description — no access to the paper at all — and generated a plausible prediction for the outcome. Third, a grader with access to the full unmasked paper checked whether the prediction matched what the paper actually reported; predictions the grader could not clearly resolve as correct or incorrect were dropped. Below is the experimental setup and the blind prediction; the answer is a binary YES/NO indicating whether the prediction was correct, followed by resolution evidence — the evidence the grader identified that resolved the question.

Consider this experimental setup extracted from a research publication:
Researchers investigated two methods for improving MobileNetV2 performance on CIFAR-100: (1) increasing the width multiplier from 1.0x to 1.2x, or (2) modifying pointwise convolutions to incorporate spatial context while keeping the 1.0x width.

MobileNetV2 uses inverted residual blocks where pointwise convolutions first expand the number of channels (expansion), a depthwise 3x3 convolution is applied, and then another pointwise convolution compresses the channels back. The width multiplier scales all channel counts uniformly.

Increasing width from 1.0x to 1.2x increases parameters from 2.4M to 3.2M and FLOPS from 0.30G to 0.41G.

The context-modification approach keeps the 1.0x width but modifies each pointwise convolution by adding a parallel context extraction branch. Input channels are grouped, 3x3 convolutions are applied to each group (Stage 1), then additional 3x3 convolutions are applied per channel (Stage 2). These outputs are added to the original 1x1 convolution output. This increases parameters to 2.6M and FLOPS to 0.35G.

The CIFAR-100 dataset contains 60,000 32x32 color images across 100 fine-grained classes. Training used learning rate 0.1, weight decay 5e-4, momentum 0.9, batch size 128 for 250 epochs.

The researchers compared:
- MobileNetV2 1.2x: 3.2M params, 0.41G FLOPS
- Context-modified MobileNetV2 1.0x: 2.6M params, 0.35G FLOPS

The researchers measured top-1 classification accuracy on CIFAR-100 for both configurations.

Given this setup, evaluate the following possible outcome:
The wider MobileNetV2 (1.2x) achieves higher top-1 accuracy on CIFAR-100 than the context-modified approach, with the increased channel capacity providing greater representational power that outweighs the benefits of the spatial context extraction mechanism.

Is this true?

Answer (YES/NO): NO